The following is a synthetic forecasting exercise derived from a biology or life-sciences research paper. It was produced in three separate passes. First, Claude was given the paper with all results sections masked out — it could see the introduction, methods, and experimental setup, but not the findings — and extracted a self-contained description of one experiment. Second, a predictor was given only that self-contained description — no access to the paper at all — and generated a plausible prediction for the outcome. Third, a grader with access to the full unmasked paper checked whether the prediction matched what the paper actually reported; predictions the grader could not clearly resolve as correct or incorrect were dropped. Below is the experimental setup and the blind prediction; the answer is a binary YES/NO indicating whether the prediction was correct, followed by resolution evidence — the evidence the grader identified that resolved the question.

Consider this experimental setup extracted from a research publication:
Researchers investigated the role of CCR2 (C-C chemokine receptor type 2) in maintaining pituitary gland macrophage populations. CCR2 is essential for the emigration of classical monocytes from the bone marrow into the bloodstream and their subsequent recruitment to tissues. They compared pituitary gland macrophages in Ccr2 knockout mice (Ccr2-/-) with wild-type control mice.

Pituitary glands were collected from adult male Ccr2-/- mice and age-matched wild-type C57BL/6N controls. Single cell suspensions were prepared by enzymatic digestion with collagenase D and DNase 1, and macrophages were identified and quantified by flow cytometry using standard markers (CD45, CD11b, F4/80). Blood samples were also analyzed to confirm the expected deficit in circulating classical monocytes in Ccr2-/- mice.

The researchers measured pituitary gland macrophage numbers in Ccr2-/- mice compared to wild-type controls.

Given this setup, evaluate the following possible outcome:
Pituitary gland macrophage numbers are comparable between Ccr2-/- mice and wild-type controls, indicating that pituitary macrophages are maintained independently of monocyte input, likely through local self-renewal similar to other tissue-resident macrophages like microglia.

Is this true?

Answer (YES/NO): YES